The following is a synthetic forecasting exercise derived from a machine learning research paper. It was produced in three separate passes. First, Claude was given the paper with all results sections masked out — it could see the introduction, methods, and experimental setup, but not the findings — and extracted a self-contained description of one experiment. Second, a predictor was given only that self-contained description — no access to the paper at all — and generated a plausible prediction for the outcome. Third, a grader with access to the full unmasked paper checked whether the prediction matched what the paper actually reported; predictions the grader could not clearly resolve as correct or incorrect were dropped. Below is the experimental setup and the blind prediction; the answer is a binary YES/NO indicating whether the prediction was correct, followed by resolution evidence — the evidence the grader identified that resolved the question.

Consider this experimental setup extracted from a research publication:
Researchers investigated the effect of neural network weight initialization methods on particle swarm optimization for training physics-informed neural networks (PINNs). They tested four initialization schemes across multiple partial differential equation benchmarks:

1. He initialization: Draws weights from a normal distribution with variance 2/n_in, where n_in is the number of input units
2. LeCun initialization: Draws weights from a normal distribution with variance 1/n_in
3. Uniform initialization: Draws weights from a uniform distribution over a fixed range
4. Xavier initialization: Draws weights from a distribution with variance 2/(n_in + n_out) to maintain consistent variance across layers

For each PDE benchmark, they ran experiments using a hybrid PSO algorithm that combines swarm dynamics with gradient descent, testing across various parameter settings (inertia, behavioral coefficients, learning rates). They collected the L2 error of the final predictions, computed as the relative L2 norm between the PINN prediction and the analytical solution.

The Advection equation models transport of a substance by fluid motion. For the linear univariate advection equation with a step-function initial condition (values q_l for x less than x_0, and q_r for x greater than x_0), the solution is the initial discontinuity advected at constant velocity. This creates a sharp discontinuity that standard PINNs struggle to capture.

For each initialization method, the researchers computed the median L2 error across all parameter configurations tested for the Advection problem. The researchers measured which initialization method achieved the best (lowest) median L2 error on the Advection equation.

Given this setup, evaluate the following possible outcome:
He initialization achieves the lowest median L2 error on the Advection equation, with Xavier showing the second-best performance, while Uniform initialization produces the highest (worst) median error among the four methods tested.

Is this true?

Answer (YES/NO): NO